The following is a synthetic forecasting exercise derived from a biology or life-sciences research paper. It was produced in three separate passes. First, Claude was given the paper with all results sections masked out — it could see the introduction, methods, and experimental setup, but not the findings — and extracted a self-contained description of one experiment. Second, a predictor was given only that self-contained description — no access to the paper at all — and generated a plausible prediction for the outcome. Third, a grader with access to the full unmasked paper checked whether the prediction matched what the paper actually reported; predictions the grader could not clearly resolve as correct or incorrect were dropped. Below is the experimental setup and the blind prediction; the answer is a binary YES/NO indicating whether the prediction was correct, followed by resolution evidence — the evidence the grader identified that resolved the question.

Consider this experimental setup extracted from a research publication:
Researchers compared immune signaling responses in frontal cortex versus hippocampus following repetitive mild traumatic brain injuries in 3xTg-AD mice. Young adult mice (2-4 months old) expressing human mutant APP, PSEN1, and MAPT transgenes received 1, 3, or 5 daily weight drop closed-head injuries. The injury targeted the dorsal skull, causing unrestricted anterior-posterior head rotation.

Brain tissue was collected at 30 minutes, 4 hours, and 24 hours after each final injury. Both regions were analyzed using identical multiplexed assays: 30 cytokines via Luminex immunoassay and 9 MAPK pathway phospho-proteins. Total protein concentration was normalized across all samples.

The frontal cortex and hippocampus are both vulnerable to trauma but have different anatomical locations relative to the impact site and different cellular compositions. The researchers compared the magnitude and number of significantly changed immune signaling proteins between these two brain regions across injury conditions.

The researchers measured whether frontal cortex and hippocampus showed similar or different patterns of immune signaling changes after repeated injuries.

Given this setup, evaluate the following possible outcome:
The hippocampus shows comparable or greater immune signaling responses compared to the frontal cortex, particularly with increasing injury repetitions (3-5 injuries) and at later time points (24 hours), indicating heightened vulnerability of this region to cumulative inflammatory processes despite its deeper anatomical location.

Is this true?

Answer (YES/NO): NO